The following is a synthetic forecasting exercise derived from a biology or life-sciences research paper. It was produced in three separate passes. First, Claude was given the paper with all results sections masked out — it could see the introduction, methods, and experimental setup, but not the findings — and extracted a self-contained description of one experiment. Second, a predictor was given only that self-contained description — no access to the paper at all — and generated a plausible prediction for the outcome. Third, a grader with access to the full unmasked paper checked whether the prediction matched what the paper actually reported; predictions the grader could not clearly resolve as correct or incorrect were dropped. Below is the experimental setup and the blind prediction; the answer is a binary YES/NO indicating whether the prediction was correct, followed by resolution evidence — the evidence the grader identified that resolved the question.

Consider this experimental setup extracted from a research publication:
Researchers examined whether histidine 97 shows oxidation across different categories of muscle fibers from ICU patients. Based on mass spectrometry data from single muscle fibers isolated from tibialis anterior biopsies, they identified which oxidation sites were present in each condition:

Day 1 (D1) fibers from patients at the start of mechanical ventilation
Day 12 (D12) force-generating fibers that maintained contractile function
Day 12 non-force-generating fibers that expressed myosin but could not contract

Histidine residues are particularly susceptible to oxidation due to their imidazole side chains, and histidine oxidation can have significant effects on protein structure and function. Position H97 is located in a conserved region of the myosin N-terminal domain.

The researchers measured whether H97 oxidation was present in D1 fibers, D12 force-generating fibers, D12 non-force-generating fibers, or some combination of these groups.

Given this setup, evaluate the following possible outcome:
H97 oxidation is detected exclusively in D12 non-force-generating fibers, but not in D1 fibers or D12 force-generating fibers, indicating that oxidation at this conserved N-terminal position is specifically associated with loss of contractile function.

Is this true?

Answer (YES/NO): NO